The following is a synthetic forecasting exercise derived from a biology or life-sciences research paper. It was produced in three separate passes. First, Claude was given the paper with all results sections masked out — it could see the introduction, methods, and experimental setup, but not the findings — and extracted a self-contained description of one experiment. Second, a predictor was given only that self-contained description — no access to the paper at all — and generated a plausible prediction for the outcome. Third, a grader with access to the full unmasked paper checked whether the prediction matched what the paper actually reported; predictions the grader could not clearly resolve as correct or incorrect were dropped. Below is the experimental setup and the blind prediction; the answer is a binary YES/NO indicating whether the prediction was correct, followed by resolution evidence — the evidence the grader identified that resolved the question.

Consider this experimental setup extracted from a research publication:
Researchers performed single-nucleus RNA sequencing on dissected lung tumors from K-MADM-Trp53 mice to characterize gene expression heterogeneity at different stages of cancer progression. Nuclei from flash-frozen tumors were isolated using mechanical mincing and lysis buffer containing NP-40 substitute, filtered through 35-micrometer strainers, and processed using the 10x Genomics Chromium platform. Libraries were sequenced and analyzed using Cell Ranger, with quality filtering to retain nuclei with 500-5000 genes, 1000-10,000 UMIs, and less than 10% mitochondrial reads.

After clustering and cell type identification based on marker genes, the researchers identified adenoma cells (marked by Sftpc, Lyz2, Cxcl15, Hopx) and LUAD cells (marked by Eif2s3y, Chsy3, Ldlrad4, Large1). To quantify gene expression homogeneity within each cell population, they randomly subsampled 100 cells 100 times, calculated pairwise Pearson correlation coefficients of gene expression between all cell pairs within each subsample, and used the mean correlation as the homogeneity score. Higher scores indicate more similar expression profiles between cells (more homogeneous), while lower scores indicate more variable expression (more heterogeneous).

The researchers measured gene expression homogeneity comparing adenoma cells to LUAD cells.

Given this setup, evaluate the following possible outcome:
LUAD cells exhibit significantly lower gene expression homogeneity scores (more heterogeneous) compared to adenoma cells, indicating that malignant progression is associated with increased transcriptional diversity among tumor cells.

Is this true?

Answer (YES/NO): YES